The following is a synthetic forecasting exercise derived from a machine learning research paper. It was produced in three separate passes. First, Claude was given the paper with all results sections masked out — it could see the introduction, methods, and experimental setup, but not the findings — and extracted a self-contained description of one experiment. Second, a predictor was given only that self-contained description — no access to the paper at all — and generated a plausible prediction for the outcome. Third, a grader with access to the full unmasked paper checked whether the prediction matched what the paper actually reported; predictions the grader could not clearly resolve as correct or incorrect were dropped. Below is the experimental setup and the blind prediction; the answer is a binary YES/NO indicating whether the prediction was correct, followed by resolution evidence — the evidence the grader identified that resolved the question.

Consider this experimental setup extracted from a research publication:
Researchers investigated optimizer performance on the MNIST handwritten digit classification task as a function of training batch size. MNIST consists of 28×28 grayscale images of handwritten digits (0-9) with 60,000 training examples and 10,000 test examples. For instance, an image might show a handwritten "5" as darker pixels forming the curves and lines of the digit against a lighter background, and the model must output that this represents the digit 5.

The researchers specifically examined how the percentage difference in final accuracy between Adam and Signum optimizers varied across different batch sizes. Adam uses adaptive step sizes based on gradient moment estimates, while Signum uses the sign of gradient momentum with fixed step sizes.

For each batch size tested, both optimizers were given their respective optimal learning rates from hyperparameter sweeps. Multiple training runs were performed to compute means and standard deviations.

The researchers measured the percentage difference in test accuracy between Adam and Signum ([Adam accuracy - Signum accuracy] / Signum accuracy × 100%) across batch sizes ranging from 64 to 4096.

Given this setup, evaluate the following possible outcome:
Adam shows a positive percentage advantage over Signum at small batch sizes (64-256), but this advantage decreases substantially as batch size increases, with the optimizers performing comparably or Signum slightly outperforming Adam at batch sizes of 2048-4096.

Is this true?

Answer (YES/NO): NO